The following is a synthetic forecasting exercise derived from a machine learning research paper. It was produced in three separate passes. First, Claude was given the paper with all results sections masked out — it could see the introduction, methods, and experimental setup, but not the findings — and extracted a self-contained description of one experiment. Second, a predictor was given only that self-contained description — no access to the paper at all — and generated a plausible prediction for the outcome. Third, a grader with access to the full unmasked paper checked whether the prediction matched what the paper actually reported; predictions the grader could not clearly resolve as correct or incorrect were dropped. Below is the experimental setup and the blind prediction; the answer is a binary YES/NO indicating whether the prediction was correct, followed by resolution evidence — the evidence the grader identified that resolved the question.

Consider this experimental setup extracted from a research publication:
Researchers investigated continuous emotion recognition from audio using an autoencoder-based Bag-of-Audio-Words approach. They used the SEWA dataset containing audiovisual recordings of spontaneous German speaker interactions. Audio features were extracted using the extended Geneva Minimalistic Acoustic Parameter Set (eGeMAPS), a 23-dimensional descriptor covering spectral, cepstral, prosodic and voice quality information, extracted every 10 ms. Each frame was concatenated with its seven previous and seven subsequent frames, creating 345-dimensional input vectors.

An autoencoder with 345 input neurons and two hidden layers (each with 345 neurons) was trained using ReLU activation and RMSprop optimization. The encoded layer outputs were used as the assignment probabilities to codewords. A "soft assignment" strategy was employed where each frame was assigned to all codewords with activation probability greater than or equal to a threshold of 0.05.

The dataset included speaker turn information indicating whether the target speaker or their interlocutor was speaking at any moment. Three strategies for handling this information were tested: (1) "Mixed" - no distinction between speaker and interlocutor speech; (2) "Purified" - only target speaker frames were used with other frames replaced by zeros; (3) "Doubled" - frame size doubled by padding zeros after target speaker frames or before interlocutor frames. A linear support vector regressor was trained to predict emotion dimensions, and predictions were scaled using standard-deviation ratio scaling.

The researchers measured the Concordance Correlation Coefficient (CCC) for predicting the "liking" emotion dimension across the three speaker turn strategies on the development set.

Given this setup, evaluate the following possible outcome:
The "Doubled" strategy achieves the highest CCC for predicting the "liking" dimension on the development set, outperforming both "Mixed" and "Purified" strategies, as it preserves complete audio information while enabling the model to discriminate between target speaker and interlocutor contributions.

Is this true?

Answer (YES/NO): NO